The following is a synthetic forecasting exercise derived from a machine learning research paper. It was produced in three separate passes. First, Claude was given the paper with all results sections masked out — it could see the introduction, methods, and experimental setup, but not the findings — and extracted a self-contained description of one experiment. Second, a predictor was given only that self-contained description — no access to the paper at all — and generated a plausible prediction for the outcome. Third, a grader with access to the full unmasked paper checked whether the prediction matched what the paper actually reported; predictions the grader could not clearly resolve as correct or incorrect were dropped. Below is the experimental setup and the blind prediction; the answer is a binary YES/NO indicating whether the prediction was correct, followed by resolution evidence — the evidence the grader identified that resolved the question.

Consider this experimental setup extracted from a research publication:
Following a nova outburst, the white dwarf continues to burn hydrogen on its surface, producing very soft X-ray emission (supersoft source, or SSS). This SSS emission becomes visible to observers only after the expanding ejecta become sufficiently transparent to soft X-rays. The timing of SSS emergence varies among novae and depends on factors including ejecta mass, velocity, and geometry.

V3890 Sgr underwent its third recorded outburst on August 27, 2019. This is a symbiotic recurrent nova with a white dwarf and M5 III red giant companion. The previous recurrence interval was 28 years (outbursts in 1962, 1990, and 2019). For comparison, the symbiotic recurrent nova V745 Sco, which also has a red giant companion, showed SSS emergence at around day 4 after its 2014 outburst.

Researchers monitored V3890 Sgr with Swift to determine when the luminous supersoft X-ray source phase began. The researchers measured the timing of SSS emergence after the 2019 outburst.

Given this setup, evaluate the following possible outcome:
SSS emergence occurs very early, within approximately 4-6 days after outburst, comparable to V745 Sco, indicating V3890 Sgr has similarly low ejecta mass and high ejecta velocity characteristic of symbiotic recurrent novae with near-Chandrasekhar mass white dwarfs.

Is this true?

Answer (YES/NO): NO